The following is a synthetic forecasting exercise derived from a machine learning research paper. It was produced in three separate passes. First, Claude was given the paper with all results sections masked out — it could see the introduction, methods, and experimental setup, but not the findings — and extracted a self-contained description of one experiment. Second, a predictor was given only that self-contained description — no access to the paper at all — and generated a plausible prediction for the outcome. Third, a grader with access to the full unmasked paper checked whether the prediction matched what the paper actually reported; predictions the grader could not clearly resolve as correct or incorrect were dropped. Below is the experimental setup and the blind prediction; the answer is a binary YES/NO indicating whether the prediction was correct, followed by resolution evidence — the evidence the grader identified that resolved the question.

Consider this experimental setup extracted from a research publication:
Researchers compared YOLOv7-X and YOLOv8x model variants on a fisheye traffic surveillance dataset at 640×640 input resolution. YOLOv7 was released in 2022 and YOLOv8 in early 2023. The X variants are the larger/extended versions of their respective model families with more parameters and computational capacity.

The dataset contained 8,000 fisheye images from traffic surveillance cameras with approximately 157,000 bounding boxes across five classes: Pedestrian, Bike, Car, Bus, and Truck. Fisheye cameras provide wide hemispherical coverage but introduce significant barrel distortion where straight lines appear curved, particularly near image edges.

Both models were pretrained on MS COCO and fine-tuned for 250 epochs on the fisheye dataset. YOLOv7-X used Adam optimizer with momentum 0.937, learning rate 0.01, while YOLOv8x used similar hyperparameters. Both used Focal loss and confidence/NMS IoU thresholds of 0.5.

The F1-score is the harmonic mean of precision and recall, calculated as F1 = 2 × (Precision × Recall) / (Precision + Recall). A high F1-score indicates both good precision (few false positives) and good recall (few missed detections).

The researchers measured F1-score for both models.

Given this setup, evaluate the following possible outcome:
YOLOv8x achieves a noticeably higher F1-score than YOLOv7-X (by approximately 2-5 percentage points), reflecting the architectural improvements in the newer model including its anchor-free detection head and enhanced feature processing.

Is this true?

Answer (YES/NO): NO